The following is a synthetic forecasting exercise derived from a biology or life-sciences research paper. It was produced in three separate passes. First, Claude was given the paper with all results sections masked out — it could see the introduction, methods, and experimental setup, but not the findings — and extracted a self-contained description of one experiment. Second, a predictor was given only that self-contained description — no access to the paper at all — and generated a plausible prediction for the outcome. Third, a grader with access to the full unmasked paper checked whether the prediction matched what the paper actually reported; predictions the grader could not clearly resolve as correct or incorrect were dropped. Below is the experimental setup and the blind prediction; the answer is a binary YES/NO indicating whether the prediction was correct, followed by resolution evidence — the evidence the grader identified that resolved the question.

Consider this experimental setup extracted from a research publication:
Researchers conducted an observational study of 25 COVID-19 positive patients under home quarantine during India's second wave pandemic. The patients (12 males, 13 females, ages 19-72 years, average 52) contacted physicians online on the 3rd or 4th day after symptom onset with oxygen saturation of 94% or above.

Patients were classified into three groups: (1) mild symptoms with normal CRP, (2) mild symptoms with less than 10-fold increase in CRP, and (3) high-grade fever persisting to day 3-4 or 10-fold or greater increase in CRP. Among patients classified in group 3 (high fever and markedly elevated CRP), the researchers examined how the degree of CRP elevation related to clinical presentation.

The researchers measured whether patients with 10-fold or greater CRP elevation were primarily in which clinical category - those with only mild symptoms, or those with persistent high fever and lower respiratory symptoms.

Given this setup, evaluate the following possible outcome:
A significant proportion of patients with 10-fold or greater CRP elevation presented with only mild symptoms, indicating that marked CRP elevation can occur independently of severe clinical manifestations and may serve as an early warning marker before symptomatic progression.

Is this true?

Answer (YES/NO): NO